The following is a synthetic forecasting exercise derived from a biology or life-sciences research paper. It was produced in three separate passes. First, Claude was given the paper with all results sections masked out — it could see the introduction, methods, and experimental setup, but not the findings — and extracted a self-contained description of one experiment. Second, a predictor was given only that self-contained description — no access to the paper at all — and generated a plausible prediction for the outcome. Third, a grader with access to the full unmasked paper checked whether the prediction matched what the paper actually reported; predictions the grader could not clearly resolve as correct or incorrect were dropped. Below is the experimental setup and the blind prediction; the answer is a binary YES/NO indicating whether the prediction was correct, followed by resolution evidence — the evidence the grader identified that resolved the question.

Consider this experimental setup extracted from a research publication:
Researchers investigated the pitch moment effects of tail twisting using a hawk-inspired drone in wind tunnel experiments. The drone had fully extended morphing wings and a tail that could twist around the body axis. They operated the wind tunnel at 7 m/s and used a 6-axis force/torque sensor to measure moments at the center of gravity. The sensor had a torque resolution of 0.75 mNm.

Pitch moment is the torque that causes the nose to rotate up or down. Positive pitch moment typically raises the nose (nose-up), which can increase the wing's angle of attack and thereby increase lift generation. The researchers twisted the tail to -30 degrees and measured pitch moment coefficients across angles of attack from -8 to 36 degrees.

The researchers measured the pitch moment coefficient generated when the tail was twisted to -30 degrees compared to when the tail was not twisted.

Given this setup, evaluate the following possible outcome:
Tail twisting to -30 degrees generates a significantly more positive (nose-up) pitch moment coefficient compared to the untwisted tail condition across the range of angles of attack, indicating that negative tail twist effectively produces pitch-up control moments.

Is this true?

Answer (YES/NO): YES